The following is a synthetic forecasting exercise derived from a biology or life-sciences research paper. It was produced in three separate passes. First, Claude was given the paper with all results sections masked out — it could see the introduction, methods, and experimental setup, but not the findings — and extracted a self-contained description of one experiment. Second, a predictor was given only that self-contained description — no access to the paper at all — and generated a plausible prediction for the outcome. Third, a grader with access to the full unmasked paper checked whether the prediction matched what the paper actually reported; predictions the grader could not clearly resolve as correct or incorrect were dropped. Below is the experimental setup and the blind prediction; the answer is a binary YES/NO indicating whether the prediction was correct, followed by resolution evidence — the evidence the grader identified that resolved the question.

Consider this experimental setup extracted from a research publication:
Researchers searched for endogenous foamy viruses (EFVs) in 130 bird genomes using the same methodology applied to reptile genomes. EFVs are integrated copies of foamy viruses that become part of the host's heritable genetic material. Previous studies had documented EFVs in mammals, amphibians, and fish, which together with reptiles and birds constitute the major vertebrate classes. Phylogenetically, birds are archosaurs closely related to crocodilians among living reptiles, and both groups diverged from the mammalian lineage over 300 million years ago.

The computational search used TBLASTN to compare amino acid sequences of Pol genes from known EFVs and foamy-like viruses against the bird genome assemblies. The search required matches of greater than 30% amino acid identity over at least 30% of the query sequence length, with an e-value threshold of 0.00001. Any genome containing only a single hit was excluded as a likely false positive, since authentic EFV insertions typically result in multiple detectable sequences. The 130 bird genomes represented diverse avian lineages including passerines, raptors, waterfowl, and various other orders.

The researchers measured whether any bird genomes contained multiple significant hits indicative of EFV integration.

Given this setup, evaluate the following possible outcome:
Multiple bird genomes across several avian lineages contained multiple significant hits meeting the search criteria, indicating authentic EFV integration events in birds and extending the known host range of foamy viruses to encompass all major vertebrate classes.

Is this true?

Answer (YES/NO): NO